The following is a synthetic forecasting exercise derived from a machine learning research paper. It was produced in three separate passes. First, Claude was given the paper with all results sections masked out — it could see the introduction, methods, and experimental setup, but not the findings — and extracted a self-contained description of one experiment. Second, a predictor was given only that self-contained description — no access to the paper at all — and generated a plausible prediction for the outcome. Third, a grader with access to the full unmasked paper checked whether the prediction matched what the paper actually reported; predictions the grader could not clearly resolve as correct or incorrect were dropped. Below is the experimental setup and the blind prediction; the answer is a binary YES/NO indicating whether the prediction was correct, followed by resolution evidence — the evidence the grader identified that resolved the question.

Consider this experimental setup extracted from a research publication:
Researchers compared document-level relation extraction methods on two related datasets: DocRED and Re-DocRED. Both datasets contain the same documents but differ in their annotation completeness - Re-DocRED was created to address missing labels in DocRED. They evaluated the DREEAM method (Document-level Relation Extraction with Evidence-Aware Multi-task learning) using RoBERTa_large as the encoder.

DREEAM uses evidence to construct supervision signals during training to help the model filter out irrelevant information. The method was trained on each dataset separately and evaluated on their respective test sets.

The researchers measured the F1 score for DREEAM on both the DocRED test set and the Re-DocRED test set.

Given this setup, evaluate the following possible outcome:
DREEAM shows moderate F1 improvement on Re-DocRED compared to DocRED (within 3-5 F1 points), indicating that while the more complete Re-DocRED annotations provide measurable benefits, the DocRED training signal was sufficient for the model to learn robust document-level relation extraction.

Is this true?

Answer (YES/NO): NO